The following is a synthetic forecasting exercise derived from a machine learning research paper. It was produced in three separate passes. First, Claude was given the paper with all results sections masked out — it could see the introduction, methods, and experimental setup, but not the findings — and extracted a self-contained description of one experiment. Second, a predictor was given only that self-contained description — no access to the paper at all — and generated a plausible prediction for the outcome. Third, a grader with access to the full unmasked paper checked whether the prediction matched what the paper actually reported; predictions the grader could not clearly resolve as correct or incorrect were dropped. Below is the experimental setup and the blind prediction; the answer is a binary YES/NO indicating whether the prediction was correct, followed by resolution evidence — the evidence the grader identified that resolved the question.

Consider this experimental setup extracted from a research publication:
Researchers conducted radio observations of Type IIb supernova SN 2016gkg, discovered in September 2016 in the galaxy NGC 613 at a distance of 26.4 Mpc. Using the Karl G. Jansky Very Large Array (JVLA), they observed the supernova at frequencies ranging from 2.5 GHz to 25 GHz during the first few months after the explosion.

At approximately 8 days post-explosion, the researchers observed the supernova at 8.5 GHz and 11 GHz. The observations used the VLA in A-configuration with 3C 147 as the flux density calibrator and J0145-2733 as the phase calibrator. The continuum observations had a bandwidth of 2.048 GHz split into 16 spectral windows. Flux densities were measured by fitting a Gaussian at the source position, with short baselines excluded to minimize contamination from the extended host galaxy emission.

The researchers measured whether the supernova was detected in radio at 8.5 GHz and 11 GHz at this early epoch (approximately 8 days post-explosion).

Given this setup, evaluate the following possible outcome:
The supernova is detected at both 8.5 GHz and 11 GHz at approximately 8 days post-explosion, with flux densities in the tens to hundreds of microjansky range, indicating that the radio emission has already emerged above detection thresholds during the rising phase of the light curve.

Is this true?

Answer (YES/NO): YES